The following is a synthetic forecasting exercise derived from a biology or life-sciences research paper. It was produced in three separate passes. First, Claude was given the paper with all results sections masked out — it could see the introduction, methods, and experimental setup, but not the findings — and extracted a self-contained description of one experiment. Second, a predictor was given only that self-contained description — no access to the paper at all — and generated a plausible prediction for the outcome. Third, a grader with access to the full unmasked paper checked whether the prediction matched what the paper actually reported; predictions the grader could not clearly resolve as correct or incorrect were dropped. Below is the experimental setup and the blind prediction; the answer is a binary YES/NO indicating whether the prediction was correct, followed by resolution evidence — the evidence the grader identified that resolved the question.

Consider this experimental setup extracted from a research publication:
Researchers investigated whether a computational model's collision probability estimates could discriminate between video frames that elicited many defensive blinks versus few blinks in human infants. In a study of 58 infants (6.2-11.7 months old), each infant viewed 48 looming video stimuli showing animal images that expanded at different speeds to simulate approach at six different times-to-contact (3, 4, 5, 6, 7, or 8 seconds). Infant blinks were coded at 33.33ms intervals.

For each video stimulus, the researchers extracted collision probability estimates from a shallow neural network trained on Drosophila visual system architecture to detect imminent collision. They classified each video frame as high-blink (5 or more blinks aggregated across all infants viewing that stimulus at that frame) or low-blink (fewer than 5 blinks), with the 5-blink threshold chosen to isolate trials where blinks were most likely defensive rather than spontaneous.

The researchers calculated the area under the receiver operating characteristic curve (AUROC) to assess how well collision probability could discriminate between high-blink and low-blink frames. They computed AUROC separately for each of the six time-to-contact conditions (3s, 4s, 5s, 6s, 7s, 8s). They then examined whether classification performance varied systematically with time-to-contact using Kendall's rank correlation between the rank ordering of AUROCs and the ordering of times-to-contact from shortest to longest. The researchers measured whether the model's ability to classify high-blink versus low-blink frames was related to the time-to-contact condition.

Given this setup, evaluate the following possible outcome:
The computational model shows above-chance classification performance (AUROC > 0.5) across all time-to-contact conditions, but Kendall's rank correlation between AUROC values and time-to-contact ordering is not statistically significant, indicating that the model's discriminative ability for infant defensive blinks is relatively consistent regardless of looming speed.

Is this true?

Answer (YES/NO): NO